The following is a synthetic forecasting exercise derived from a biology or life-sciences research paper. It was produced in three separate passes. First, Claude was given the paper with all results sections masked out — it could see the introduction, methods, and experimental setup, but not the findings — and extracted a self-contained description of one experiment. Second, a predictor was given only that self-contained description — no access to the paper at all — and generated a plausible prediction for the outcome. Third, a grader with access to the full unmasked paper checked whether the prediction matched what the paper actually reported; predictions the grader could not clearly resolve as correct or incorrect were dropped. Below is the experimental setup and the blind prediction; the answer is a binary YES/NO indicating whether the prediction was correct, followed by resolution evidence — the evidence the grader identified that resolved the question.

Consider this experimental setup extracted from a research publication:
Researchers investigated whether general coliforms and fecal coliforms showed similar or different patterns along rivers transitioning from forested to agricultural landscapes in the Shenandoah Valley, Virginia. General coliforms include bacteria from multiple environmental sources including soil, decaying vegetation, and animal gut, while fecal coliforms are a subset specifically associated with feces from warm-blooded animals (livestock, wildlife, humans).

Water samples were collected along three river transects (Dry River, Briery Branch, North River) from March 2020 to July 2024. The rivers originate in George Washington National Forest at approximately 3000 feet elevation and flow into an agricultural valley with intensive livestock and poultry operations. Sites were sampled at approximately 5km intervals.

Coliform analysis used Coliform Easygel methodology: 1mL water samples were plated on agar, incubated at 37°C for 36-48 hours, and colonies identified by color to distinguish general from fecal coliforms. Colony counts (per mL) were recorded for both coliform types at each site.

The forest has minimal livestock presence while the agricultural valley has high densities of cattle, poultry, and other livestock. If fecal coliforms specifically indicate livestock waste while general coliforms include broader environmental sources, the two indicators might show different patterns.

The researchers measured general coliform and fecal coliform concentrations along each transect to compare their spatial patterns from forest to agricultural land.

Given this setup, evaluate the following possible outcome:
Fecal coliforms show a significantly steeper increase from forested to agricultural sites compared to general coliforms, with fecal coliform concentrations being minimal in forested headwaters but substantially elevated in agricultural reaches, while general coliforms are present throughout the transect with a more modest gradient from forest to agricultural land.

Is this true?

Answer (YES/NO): NO